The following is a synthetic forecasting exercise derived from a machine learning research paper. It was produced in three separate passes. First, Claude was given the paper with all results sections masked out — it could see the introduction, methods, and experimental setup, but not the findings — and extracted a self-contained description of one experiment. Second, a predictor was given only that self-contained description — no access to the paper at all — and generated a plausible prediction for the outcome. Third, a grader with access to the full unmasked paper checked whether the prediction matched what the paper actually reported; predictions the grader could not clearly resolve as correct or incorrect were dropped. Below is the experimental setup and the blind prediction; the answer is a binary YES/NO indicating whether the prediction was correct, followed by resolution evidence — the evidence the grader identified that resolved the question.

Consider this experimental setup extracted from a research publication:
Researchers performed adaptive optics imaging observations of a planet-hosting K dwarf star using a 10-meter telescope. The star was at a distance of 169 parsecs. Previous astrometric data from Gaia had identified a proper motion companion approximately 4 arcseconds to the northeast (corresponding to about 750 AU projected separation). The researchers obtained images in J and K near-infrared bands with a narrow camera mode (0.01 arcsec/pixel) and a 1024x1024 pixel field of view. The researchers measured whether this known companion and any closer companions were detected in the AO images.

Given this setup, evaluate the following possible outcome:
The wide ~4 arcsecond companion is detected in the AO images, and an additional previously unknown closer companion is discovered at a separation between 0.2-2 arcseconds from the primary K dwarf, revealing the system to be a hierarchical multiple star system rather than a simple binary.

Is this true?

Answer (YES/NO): NO